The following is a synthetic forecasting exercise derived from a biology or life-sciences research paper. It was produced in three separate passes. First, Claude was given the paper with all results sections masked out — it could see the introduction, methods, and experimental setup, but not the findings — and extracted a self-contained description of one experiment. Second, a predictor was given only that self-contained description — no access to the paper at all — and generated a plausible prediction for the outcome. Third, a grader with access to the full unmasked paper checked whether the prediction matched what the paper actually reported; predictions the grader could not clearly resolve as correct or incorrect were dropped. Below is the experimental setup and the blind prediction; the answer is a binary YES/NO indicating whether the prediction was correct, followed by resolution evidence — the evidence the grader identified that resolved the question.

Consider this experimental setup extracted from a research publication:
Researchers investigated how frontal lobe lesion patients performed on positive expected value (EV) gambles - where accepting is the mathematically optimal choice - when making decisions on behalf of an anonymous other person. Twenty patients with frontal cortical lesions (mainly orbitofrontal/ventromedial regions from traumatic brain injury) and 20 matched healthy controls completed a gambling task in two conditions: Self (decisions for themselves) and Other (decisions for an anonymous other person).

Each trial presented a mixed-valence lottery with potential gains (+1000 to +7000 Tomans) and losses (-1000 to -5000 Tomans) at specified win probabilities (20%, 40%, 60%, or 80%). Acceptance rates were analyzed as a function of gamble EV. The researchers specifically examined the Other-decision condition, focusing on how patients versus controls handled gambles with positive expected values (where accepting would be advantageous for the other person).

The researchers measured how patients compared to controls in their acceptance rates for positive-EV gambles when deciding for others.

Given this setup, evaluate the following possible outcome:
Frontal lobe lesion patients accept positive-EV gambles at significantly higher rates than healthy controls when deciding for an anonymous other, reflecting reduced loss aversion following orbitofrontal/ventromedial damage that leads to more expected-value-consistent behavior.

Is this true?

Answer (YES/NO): NO